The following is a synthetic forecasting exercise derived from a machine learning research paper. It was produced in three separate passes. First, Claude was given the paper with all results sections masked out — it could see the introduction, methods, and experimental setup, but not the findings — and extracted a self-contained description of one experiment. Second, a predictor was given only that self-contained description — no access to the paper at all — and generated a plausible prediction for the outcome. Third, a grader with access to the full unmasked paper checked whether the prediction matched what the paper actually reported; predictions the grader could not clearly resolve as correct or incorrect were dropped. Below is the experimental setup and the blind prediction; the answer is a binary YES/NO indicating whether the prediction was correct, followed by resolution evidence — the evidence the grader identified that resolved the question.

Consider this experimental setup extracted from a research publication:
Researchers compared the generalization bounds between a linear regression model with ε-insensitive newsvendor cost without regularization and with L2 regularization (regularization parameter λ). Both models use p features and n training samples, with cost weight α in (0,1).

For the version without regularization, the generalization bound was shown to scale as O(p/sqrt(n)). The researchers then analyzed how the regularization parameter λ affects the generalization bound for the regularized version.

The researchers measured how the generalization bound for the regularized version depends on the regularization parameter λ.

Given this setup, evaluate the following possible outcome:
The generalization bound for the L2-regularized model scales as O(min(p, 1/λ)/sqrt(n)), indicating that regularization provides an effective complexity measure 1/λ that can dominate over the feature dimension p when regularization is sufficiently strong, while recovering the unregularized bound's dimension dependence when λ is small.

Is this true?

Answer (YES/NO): NO